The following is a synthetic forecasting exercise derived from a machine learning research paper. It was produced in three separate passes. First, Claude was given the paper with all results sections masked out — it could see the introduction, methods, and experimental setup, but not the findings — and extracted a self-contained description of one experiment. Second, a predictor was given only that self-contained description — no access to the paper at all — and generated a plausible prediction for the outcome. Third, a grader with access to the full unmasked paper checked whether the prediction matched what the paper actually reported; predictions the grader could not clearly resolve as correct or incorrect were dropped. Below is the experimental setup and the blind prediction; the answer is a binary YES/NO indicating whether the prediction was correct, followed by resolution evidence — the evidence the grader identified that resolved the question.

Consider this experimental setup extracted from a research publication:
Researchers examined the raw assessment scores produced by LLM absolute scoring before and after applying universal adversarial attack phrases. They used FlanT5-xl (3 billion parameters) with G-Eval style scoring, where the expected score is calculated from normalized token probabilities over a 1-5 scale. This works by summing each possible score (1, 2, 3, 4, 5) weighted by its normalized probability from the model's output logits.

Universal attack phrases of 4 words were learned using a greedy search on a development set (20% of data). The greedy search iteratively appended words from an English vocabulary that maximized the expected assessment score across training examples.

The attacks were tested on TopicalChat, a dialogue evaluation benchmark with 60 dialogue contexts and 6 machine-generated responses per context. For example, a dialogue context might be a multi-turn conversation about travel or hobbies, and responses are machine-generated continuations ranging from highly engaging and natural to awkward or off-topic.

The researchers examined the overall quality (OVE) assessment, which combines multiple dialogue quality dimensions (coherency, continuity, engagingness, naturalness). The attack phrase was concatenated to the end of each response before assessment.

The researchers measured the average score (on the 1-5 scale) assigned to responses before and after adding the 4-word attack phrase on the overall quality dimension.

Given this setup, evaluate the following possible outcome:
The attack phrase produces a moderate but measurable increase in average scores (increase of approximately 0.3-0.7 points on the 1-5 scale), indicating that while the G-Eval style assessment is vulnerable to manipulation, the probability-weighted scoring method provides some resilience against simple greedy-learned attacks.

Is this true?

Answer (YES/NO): NO